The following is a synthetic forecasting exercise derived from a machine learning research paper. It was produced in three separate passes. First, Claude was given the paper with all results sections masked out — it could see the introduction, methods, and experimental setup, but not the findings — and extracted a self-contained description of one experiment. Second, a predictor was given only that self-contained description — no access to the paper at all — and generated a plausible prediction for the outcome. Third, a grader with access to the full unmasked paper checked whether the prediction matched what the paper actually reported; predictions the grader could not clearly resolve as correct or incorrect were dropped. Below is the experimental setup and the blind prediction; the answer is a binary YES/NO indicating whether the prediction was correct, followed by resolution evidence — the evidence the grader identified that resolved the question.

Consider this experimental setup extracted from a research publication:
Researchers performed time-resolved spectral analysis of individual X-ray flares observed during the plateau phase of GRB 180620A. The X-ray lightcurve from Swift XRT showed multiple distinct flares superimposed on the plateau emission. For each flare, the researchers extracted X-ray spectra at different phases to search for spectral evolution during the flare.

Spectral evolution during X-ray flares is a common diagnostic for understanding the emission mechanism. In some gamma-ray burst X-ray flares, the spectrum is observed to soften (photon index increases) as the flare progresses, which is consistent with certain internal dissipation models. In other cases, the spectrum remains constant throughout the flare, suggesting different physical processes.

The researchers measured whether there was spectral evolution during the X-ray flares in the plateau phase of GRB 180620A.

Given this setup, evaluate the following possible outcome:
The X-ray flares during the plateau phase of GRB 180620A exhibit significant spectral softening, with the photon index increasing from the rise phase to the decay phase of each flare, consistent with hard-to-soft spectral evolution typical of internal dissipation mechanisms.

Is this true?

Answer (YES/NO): NO